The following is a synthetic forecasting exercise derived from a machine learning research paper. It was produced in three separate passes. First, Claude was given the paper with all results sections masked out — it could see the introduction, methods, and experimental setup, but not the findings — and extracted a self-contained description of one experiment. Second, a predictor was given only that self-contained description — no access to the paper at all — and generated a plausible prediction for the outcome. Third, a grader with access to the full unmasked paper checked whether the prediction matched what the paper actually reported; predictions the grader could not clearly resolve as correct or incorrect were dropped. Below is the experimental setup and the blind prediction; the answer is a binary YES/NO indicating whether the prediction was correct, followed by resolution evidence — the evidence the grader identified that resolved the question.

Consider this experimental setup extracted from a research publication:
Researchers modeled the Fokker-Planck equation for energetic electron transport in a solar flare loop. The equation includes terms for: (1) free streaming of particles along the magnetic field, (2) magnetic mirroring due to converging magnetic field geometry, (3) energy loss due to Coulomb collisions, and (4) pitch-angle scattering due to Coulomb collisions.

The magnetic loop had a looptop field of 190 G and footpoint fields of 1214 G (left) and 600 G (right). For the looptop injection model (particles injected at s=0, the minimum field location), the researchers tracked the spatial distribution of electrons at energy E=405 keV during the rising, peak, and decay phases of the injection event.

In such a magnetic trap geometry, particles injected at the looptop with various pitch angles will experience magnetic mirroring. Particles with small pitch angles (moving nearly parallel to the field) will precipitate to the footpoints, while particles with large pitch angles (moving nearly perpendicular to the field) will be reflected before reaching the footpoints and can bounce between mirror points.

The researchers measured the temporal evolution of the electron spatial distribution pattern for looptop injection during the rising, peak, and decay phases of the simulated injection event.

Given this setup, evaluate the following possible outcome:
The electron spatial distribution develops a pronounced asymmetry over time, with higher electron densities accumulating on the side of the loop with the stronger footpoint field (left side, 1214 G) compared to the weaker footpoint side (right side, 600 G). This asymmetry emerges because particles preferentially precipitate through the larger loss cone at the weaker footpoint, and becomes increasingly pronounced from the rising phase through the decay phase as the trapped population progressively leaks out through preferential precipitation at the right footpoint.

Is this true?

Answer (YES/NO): NO